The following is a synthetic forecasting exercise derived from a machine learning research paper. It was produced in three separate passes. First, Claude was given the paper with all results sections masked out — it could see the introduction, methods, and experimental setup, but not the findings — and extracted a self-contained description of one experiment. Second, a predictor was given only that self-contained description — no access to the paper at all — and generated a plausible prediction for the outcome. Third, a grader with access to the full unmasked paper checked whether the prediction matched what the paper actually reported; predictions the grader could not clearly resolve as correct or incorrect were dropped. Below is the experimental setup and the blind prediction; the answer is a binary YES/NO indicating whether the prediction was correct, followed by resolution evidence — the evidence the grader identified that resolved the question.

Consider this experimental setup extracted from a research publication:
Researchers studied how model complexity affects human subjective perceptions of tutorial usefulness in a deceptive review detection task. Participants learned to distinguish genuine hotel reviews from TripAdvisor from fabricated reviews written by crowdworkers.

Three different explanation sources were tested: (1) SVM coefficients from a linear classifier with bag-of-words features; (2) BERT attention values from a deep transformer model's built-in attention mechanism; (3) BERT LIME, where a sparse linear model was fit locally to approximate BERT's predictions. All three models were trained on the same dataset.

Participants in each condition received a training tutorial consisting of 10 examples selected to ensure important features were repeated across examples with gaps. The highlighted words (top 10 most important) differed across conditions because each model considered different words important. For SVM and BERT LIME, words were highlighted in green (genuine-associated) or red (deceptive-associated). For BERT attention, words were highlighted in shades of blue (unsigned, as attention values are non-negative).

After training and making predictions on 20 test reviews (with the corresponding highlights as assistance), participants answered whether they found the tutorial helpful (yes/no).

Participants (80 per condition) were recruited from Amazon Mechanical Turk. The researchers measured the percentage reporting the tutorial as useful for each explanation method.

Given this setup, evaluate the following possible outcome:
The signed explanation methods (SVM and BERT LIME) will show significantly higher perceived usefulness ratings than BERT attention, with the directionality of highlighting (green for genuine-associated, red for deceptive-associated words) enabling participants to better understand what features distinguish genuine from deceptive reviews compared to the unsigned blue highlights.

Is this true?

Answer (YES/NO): NO